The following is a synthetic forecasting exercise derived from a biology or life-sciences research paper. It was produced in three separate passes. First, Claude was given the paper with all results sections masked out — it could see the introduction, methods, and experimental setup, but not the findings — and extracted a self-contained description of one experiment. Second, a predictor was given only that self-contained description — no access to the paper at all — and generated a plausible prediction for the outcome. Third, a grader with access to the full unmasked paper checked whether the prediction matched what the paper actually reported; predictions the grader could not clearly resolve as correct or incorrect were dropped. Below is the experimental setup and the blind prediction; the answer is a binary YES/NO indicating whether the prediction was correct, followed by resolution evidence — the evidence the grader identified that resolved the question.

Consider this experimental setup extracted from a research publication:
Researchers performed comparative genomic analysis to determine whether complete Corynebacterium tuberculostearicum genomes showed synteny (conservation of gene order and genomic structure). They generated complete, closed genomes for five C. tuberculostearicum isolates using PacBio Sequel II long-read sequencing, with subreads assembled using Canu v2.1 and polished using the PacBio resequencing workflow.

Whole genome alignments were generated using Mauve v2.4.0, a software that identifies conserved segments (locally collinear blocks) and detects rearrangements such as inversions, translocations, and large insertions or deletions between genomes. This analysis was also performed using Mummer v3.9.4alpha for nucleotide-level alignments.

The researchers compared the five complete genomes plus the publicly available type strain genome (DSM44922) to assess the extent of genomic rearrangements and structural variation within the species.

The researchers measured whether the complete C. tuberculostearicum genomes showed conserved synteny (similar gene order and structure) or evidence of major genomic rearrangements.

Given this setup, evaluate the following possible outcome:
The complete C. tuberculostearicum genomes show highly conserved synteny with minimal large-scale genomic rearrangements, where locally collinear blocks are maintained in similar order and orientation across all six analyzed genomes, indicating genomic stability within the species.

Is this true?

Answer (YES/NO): NO